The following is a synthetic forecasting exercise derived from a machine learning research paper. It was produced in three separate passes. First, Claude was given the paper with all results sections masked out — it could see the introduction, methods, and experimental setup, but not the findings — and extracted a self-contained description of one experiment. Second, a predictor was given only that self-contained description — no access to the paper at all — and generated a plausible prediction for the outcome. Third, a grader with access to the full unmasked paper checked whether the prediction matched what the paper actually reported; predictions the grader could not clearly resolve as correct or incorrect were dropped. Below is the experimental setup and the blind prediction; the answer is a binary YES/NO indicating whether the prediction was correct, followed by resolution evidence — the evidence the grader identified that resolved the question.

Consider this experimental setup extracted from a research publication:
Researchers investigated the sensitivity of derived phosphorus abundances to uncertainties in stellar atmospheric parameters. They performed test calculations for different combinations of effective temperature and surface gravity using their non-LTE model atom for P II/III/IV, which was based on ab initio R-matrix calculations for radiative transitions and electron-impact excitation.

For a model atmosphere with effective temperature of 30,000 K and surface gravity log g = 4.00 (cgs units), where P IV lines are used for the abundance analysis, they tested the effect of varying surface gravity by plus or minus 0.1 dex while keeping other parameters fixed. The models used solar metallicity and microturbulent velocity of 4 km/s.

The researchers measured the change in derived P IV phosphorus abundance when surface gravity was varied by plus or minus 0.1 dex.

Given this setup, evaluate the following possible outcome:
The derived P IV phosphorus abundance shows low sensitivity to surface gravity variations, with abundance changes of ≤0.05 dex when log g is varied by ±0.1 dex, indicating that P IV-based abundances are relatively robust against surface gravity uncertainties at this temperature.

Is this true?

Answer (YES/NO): NO